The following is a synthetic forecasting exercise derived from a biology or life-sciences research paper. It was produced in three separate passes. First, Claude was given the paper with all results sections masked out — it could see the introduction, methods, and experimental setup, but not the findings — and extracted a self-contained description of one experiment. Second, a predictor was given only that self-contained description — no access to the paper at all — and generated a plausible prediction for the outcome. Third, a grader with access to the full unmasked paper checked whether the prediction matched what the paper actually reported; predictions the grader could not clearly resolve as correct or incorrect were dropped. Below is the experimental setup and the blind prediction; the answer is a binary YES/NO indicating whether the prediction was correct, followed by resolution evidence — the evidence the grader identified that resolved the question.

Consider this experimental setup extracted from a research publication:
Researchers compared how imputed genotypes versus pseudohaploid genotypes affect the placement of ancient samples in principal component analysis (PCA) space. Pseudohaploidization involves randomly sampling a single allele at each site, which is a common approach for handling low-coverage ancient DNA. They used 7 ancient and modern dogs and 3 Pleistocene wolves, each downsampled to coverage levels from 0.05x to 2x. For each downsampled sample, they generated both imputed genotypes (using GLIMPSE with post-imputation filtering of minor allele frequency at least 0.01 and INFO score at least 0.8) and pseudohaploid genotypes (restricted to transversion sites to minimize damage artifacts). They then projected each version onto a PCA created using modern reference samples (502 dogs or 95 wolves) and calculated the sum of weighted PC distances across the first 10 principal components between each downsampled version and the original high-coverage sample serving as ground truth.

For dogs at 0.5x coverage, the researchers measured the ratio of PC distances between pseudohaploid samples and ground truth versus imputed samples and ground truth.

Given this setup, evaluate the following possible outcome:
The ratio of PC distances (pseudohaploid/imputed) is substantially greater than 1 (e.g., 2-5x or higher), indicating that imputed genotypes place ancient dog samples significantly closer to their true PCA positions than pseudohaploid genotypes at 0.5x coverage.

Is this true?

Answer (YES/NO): NO